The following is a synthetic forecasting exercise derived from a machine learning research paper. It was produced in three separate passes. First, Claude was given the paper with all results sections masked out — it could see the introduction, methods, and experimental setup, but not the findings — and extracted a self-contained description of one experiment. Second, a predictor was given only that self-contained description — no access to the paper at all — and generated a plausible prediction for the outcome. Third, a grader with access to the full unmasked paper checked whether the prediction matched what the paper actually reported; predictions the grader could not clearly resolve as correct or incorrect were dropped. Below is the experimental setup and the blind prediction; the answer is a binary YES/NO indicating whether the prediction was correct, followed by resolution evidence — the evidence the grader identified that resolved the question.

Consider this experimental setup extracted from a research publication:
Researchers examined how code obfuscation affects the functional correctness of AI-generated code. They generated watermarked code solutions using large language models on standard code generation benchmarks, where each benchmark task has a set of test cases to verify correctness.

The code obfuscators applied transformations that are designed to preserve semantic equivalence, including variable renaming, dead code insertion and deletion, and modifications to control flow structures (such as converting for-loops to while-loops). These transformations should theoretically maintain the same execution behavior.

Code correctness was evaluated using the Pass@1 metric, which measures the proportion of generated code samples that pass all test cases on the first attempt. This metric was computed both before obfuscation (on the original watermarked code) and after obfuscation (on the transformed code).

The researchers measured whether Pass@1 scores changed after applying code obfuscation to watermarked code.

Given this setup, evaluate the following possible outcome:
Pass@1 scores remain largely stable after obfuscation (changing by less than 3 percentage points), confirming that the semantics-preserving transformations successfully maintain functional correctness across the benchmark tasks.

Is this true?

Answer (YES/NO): YES